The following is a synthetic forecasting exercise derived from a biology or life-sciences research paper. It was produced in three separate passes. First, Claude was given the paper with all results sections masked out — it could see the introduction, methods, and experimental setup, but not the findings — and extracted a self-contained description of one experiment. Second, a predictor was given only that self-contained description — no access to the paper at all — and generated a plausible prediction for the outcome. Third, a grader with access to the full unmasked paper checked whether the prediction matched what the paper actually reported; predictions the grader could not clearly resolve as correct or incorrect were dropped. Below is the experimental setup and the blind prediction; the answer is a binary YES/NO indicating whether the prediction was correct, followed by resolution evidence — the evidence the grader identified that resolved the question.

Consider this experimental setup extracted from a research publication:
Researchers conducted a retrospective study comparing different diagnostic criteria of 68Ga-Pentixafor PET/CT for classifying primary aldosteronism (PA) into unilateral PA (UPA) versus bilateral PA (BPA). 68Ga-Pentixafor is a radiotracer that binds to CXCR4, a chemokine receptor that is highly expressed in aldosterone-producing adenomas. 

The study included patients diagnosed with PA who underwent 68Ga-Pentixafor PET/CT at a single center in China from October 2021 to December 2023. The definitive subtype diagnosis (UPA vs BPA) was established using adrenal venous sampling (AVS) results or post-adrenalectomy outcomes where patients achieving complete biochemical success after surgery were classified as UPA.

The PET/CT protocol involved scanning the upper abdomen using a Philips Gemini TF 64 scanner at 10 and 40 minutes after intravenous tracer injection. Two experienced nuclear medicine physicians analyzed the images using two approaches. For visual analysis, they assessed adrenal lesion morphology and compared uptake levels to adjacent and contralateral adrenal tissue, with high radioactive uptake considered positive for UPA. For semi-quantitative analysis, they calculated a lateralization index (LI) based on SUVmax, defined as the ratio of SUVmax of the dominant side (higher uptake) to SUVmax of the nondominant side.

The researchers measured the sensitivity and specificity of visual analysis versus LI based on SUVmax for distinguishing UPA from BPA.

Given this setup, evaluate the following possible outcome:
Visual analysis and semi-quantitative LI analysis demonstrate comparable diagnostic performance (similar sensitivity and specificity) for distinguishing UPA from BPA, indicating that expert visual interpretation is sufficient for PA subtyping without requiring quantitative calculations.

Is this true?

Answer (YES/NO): NO